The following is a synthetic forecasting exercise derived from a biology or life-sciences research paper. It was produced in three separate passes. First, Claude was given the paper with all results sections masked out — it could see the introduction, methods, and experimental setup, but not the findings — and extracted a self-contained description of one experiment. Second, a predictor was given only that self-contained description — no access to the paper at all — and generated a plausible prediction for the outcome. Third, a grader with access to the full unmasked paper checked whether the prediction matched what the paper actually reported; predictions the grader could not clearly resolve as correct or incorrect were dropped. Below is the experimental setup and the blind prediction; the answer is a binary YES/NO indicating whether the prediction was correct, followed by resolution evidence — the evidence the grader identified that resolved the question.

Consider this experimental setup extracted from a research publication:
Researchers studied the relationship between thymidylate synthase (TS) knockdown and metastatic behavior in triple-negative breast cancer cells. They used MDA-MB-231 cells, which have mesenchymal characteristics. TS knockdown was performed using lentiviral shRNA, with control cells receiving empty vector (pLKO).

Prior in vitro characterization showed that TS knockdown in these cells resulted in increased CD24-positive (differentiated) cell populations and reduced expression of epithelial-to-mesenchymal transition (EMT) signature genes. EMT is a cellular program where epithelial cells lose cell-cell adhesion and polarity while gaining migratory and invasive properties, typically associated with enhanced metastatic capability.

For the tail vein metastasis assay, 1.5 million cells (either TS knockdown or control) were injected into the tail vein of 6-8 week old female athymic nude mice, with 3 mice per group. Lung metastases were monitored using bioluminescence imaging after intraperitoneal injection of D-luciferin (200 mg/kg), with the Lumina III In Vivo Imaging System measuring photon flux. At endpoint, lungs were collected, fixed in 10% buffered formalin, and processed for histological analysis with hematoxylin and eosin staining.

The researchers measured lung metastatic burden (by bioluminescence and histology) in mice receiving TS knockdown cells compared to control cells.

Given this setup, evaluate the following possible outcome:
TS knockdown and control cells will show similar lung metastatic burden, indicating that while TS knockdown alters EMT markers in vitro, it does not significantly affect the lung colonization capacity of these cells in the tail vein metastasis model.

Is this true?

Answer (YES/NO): NO